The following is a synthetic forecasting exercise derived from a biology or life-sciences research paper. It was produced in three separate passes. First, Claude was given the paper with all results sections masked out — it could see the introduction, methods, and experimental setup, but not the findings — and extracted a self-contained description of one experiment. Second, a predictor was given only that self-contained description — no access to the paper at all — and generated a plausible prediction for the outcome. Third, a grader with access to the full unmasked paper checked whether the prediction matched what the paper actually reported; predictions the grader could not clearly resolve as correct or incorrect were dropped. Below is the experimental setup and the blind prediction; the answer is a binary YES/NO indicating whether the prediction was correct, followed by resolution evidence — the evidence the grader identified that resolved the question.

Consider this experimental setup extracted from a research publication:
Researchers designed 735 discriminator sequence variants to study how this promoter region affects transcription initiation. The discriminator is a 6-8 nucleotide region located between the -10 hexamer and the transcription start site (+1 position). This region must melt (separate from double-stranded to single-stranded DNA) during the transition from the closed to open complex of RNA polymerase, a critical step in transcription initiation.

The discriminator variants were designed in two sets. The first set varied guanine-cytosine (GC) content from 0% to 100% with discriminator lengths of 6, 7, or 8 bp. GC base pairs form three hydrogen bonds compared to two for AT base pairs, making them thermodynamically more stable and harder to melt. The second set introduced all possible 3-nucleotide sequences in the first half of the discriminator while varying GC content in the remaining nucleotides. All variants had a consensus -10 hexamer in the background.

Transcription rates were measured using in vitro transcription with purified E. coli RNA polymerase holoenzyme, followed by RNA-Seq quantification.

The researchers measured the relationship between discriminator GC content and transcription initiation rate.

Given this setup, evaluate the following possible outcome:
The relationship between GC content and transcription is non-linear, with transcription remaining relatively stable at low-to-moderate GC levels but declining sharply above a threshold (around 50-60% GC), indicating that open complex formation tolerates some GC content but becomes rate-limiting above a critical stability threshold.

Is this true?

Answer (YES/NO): NO